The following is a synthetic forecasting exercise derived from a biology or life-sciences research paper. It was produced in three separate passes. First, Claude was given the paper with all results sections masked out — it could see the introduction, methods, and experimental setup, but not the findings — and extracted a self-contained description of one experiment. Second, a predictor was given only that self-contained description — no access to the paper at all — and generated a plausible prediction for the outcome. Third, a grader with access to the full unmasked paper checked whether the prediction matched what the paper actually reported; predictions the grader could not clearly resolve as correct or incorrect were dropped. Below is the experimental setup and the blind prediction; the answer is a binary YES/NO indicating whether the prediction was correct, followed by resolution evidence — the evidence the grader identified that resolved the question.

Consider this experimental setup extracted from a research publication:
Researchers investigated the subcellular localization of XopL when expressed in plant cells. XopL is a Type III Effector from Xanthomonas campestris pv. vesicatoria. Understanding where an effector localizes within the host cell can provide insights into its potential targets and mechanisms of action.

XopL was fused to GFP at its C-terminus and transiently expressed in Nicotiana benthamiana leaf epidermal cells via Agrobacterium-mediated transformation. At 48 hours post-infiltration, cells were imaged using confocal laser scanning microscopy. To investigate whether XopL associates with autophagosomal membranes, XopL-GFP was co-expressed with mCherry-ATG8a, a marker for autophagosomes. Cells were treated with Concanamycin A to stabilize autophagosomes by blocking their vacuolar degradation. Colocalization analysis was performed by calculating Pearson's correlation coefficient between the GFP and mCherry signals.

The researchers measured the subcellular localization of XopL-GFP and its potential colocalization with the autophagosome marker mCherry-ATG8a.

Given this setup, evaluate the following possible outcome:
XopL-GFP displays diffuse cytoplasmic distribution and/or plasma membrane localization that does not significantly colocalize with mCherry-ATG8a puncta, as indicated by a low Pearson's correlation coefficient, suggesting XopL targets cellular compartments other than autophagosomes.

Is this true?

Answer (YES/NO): NO